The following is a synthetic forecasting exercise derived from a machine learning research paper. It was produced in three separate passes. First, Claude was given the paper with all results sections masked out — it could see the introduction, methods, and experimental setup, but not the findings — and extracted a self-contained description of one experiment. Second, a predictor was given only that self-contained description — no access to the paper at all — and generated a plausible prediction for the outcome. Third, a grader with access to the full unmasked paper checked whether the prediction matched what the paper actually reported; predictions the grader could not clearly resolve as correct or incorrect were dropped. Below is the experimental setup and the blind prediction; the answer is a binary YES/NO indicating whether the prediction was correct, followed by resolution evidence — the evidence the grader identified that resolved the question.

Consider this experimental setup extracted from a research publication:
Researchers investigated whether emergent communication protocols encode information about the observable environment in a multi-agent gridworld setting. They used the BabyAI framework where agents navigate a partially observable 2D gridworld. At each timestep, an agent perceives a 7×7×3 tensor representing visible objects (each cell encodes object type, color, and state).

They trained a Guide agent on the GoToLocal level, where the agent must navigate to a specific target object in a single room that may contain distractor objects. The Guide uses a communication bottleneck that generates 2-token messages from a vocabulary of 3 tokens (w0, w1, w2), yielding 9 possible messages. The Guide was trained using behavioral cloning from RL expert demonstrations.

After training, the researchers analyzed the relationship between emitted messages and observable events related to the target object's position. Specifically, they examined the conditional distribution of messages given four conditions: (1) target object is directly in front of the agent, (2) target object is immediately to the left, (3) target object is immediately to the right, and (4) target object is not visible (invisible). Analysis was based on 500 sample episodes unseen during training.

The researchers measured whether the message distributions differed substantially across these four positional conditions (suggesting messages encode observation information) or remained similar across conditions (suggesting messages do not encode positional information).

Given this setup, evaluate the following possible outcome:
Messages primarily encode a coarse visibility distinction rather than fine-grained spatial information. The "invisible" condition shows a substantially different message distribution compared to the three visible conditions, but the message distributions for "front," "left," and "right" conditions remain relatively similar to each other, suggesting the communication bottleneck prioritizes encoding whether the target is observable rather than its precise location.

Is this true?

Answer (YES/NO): NO